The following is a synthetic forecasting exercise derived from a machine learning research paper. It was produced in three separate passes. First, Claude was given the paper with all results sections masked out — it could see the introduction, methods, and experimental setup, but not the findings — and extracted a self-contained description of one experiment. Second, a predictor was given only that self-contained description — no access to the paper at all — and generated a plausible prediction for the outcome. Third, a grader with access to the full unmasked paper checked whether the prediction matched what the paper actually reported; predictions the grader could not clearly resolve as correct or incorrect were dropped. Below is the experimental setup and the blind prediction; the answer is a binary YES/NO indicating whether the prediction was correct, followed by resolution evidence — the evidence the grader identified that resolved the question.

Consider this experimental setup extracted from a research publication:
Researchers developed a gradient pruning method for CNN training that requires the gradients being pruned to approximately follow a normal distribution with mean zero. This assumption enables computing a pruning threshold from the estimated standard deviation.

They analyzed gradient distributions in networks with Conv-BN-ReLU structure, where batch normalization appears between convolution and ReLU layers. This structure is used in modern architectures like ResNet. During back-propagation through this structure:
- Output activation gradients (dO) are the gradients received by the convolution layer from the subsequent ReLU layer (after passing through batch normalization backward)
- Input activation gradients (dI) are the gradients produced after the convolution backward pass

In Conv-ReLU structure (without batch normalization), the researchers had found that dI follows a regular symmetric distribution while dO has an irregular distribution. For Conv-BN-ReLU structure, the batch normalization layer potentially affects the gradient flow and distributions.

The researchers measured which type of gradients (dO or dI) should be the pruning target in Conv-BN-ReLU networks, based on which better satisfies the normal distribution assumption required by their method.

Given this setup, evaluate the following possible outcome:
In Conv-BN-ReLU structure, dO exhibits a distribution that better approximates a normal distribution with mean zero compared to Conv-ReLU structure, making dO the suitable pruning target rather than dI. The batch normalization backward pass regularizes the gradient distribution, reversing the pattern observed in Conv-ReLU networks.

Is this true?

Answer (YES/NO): YES